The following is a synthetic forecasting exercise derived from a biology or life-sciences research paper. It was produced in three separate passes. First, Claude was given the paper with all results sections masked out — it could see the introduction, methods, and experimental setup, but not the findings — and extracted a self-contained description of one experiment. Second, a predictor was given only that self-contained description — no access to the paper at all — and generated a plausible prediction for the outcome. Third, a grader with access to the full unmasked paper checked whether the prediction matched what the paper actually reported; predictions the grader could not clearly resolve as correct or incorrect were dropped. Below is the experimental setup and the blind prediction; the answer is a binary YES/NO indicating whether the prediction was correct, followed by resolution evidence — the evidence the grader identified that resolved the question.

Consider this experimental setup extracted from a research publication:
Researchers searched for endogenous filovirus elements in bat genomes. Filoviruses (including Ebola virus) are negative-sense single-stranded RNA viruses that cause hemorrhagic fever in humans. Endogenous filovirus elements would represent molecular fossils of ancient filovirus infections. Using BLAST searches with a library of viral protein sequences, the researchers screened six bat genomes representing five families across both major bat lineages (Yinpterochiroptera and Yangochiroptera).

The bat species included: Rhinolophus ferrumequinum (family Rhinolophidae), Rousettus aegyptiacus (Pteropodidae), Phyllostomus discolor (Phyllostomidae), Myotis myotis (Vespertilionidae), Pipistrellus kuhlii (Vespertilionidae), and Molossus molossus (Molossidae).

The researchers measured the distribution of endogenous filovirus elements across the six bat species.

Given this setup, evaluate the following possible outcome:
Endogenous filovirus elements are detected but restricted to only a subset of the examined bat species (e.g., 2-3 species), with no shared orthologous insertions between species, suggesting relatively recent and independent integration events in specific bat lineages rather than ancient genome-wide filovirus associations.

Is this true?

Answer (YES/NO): NO